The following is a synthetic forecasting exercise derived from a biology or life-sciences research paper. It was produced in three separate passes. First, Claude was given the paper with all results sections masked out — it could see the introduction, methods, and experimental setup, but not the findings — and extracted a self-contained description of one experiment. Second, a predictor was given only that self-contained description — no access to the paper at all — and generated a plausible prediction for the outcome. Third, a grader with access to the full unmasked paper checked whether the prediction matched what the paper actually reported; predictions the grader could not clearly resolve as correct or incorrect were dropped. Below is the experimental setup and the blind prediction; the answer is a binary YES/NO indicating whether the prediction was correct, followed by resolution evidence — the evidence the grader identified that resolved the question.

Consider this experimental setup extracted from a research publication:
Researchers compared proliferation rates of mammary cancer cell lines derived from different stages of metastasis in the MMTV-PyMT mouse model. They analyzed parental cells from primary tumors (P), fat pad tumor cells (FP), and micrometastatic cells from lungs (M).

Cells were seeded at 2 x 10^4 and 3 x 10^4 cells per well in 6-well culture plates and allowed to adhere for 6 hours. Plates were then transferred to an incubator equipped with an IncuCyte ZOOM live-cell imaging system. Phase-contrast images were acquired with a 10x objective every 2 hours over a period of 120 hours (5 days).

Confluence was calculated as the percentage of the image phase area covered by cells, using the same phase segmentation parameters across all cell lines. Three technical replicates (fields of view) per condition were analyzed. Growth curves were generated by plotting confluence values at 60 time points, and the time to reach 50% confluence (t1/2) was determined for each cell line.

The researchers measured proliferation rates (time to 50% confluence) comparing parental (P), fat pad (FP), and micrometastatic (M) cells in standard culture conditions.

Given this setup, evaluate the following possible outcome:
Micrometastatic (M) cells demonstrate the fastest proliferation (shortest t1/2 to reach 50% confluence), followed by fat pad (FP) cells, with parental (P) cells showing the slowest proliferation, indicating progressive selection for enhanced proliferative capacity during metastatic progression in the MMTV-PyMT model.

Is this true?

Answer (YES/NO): NO